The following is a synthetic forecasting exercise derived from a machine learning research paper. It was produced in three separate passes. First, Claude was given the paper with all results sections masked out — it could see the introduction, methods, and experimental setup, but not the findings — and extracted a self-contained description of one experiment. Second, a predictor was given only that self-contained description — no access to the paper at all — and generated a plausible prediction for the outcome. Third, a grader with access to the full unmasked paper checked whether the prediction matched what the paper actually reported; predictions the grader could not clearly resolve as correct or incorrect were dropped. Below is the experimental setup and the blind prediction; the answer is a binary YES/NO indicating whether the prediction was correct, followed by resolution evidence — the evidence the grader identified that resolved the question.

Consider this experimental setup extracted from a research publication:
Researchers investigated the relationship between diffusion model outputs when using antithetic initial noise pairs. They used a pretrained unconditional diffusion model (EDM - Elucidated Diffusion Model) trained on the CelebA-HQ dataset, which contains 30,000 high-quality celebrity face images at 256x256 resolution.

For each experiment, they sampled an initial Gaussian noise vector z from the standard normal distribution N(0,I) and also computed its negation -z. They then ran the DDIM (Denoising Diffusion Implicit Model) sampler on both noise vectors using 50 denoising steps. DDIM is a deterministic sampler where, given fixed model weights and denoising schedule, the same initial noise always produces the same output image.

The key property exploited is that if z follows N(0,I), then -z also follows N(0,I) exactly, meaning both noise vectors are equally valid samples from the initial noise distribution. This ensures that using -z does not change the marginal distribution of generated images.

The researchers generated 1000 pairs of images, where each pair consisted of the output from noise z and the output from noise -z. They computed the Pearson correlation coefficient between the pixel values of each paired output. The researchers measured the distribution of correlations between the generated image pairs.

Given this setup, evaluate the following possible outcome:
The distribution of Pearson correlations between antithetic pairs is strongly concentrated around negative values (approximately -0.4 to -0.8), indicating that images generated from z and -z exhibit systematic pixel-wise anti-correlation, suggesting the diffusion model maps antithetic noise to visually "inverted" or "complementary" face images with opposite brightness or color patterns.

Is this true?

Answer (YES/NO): NO